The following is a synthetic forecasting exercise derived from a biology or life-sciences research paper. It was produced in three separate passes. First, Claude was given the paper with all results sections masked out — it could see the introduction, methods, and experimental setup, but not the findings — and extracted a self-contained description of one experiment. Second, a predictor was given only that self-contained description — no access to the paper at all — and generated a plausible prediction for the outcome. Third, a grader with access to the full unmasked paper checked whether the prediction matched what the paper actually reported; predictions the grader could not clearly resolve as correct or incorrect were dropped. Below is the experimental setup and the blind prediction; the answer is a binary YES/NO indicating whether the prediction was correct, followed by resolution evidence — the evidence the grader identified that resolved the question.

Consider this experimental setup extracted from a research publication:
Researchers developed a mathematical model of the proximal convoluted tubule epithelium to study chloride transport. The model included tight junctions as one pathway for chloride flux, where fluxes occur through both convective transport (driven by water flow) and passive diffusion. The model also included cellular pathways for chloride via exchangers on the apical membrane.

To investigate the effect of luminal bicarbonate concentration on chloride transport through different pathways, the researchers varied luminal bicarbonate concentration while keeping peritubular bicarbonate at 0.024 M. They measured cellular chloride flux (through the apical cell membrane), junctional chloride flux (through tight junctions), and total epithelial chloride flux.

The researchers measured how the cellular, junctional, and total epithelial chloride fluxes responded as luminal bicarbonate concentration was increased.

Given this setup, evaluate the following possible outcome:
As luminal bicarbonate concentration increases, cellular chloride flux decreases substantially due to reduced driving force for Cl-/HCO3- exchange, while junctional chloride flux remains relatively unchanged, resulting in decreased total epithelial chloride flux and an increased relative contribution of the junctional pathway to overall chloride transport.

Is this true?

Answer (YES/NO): NO